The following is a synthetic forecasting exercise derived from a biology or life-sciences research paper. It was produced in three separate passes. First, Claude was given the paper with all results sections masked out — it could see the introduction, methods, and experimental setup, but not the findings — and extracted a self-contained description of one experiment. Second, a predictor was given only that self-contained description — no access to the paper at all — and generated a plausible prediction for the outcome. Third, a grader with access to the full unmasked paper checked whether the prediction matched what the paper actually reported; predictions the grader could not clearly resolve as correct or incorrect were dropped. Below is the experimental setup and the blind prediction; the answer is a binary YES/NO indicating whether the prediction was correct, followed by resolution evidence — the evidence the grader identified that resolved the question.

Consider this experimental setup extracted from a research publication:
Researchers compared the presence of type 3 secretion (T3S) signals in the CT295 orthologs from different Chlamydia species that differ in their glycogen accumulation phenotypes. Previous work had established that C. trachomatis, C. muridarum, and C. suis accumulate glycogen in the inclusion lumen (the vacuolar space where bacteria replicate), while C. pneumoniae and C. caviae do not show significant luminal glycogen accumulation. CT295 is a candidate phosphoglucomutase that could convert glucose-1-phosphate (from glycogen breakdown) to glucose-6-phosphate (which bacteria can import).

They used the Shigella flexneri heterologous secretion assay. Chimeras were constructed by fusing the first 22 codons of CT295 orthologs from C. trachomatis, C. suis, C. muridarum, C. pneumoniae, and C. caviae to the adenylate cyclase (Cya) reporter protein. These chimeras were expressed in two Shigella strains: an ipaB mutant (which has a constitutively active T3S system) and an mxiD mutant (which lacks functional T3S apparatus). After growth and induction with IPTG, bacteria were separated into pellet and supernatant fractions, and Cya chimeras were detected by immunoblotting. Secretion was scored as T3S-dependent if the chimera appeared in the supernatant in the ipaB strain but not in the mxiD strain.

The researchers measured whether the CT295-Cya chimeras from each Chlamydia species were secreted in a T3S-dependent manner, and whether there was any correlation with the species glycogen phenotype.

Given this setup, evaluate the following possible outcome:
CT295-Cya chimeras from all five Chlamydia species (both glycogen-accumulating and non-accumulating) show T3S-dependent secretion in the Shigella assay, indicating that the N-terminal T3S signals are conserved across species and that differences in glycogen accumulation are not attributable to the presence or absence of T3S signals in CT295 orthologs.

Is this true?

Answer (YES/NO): NO